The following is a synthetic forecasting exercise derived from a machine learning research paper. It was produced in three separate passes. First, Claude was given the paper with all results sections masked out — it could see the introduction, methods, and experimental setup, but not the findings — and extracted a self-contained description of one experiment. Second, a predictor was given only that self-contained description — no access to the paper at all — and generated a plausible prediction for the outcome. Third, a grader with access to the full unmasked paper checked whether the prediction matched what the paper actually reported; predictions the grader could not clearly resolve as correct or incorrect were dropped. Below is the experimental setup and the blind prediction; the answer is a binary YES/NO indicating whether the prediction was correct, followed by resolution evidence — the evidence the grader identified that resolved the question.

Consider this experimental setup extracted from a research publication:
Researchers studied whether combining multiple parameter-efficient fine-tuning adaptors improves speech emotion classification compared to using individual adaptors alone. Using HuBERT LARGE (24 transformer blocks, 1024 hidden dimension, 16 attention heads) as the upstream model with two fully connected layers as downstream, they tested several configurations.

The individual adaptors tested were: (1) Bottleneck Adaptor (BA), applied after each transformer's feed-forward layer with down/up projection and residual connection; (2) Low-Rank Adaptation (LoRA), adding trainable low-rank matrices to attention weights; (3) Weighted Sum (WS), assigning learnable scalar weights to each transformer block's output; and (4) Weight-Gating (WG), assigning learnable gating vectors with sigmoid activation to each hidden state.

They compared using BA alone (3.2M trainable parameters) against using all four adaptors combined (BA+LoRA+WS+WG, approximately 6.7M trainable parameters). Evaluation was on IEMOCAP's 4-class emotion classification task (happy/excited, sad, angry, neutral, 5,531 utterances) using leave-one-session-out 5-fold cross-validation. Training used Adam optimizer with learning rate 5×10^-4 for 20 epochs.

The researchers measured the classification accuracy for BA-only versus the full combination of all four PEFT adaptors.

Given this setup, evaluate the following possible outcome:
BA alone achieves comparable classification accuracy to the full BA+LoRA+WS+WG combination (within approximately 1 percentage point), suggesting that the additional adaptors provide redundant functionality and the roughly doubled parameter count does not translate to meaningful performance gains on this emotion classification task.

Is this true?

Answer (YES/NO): NO